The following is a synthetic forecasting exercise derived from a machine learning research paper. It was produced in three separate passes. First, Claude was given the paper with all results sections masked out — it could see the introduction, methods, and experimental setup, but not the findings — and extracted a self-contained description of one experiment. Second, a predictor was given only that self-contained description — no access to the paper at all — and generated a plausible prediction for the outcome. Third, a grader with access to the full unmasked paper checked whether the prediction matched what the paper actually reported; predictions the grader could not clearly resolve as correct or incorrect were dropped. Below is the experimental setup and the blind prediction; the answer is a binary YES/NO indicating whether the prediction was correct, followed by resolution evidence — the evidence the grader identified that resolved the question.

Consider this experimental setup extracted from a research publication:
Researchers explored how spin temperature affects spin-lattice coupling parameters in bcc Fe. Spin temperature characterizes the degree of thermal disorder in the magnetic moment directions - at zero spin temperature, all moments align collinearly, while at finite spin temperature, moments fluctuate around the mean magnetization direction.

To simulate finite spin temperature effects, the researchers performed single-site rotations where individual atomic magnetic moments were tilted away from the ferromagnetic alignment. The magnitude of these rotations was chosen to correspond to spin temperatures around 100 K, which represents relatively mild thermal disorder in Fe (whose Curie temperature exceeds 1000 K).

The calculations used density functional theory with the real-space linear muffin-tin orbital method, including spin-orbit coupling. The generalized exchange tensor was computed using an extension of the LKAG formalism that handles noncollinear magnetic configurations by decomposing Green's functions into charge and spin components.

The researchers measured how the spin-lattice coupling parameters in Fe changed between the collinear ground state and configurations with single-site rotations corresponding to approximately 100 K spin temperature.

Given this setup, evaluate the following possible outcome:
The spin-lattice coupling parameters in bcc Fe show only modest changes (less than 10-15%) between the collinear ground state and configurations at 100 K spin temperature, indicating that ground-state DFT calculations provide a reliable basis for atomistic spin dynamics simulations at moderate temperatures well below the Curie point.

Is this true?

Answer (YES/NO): NO